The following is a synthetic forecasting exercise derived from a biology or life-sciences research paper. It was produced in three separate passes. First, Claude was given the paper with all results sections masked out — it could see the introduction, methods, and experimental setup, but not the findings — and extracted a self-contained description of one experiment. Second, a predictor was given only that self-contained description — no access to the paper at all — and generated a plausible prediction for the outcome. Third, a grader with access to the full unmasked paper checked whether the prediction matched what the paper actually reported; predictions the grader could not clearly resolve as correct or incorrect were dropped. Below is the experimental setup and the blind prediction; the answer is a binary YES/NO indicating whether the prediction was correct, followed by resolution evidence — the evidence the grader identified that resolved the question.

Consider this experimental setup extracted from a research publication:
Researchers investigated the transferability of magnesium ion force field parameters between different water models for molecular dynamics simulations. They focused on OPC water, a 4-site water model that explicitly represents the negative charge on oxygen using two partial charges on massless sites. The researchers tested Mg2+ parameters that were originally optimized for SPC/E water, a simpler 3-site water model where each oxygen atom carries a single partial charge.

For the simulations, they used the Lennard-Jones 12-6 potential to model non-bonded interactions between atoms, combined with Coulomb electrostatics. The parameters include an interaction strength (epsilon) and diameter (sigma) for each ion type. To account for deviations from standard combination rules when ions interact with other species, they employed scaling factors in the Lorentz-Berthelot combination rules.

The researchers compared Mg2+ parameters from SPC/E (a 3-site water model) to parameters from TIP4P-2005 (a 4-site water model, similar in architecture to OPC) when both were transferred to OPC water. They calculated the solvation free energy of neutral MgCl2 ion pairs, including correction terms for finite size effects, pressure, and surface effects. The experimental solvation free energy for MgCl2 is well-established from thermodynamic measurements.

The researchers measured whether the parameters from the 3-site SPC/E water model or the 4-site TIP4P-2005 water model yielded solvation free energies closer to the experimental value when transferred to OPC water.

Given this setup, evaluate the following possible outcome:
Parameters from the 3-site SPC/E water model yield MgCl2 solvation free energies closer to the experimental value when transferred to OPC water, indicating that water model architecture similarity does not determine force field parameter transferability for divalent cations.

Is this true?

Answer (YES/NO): YES